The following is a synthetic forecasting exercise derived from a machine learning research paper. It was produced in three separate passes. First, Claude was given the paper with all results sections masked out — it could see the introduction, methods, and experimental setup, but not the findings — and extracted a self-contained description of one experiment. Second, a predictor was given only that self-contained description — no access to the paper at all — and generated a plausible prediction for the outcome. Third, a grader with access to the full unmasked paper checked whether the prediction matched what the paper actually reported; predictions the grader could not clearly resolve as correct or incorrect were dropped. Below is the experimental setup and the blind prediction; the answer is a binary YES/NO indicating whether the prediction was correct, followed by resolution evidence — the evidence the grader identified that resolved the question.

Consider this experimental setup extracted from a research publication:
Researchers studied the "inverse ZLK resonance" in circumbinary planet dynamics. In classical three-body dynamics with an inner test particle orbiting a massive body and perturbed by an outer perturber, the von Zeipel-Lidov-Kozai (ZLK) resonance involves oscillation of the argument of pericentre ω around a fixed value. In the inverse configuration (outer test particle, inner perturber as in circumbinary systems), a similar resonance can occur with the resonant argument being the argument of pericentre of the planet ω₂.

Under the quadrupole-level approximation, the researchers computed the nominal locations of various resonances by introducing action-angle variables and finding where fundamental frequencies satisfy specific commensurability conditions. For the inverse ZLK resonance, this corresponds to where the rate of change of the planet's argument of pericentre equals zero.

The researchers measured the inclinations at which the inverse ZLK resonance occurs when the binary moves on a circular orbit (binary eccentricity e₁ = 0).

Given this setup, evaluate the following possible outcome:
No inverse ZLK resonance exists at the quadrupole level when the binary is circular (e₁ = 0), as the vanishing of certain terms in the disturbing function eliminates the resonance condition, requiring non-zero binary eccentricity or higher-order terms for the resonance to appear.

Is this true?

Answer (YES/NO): YES